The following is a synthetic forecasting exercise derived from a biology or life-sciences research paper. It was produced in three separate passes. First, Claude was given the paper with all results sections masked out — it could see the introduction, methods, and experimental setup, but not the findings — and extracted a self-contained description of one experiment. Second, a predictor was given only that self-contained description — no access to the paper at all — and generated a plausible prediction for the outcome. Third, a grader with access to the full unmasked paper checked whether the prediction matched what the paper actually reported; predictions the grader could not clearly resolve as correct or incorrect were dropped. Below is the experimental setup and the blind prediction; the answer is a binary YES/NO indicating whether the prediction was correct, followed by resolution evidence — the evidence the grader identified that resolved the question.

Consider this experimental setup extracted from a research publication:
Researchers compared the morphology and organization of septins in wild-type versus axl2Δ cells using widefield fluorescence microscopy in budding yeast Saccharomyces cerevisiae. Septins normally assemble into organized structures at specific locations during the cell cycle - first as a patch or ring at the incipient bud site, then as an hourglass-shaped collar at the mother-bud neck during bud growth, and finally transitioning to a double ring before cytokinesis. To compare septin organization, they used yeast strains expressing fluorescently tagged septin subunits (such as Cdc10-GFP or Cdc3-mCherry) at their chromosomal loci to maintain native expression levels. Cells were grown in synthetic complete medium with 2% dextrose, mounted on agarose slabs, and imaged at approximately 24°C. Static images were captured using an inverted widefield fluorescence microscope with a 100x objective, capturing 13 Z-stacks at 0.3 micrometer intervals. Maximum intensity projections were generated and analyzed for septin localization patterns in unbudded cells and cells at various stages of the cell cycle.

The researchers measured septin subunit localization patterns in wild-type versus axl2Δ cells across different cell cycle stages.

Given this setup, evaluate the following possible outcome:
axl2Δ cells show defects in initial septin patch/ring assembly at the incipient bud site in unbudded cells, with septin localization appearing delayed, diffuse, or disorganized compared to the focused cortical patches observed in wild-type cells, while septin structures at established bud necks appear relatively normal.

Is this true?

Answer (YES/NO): NO